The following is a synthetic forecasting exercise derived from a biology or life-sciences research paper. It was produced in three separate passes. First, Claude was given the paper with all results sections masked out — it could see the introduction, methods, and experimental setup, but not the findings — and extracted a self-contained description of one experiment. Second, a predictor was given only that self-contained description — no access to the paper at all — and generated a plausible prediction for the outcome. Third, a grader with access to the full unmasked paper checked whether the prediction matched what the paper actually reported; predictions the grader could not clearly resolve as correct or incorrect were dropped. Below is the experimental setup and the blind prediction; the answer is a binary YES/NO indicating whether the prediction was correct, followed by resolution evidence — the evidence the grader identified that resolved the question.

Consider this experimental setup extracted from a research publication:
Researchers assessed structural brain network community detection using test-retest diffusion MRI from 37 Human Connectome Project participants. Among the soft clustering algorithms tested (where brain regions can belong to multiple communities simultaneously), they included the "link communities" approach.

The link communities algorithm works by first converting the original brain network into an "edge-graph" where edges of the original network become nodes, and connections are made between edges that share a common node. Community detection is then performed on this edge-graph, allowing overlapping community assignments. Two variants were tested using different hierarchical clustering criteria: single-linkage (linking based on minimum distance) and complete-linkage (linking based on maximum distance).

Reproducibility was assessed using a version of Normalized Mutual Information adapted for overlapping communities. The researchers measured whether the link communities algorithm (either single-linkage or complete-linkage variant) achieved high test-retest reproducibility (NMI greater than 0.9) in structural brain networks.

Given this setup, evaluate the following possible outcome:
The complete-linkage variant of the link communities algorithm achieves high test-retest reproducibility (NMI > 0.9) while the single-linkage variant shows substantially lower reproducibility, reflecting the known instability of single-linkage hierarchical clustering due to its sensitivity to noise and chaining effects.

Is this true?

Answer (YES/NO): NO